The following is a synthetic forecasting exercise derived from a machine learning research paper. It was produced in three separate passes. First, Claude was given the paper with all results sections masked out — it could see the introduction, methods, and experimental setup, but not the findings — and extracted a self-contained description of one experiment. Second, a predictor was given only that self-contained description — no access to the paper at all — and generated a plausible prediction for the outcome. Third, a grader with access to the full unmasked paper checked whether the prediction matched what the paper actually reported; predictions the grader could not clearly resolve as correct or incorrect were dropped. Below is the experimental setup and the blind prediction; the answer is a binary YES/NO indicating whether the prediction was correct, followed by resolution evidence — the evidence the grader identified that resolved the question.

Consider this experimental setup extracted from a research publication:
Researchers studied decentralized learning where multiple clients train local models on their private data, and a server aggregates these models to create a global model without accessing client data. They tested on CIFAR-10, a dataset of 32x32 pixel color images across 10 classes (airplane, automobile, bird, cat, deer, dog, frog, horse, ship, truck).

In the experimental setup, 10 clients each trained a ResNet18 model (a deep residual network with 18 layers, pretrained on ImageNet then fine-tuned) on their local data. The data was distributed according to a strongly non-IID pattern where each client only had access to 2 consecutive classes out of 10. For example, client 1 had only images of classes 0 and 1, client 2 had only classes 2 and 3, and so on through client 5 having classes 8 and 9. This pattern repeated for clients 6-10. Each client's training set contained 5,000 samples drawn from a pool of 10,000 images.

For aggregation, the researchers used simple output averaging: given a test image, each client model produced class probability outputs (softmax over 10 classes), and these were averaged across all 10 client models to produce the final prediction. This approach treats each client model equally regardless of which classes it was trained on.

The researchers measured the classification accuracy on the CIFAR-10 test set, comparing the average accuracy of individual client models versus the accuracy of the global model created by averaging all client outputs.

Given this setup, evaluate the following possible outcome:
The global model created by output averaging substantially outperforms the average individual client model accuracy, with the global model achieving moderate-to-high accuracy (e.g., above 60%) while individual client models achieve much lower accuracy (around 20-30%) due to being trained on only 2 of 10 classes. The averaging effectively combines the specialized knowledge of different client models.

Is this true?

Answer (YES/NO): NO